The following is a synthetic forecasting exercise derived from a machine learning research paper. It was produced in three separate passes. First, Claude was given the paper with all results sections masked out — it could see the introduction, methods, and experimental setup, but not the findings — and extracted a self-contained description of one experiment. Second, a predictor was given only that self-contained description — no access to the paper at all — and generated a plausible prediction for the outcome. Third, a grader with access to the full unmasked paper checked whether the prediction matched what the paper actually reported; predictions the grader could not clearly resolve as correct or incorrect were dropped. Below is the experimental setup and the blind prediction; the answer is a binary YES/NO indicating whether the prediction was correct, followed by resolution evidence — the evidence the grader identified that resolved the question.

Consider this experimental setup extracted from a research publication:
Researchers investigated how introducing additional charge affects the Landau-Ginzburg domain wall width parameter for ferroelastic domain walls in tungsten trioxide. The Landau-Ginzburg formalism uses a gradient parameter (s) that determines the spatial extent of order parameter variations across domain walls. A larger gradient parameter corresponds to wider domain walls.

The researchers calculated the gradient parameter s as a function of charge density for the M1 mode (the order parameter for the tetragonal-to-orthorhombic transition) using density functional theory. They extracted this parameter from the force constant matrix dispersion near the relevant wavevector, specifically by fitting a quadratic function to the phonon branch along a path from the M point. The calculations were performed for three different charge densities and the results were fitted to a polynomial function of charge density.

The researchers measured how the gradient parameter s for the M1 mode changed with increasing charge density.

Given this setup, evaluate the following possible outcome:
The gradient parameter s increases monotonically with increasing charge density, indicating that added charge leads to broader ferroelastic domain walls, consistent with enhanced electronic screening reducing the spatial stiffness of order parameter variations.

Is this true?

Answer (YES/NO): YES